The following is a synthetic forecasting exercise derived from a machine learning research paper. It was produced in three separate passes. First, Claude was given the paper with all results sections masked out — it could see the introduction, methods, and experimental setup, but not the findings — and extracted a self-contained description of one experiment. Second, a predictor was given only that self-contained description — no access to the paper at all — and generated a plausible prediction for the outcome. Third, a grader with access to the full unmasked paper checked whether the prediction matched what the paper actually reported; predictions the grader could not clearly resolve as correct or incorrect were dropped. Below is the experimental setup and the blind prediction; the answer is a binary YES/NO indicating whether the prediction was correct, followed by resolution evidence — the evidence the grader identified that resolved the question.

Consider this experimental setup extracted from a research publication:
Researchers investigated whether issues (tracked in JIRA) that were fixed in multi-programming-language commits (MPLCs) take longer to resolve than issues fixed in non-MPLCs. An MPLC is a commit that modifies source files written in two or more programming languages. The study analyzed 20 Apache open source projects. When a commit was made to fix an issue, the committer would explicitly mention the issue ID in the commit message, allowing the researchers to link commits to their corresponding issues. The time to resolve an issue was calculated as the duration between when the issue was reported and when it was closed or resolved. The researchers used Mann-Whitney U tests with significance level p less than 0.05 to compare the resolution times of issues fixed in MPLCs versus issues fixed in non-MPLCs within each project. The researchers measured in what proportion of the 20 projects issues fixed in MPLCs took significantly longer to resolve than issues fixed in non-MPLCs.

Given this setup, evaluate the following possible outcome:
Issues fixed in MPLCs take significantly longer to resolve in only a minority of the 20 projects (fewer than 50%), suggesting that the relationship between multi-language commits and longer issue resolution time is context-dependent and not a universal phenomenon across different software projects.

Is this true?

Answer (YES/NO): NO